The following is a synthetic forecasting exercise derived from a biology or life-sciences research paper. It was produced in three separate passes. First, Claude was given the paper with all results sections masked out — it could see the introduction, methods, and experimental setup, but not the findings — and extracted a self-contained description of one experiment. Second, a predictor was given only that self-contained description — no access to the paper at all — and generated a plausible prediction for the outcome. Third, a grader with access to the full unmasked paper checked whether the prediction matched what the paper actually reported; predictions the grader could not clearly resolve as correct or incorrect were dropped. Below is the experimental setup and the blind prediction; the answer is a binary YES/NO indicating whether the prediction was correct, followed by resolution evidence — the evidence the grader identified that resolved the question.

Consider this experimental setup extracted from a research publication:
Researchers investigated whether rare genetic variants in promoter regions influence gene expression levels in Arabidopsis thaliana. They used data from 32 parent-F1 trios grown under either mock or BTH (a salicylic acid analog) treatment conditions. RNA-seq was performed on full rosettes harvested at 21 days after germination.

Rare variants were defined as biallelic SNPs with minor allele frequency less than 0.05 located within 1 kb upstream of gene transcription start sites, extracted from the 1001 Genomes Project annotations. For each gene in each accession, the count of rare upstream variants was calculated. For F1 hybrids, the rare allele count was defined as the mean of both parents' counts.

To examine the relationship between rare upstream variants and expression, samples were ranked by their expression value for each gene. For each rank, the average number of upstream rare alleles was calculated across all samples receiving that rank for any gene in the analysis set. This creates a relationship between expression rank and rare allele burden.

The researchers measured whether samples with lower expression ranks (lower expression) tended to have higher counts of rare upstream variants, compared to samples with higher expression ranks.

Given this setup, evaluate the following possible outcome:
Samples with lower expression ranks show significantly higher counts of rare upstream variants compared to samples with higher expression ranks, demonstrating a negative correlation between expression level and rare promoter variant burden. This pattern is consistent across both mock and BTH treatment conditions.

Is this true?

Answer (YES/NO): YES